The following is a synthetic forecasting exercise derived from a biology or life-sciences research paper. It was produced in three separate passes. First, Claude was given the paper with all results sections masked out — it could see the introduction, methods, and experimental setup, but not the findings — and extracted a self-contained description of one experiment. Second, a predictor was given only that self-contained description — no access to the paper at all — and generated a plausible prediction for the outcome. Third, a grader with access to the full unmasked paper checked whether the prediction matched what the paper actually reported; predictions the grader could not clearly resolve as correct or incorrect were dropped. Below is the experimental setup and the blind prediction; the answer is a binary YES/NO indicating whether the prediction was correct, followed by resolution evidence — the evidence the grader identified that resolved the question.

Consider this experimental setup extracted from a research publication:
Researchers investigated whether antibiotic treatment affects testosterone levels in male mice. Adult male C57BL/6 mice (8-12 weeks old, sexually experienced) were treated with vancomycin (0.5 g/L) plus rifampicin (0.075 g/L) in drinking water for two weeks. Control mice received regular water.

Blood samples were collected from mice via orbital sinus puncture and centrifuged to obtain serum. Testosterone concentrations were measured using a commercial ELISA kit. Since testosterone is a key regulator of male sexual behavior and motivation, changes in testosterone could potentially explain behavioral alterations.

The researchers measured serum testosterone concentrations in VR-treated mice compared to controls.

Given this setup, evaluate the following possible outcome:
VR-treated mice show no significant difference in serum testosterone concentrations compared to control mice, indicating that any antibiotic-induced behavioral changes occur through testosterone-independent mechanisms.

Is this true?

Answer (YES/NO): YES